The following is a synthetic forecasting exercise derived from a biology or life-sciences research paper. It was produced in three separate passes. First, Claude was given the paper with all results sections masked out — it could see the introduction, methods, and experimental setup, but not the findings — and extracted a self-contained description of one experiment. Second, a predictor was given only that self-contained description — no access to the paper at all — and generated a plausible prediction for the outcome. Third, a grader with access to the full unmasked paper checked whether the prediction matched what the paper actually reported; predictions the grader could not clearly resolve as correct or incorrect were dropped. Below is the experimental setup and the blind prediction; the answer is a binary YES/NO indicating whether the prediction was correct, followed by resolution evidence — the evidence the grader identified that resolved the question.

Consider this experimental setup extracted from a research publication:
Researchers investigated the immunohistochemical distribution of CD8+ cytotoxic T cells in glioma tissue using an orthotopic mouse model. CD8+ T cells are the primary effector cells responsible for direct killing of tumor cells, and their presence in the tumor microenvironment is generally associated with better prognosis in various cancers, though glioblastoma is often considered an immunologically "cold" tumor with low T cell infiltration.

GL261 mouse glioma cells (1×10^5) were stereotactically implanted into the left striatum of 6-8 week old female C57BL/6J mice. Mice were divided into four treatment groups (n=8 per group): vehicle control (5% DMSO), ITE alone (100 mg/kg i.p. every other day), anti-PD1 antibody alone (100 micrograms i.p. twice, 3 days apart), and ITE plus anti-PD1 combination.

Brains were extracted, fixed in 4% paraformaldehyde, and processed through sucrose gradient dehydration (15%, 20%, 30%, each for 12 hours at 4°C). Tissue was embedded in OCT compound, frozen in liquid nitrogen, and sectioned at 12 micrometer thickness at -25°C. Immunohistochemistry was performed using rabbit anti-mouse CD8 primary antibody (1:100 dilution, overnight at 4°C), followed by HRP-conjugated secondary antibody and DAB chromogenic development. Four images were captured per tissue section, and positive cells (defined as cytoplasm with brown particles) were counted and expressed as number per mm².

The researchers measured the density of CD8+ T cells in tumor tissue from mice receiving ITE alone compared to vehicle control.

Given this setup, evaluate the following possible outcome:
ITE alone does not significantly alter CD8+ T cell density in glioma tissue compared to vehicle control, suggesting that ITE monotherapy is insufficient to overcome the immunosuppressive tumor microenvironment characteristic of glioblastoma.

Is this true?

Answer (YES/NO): YES